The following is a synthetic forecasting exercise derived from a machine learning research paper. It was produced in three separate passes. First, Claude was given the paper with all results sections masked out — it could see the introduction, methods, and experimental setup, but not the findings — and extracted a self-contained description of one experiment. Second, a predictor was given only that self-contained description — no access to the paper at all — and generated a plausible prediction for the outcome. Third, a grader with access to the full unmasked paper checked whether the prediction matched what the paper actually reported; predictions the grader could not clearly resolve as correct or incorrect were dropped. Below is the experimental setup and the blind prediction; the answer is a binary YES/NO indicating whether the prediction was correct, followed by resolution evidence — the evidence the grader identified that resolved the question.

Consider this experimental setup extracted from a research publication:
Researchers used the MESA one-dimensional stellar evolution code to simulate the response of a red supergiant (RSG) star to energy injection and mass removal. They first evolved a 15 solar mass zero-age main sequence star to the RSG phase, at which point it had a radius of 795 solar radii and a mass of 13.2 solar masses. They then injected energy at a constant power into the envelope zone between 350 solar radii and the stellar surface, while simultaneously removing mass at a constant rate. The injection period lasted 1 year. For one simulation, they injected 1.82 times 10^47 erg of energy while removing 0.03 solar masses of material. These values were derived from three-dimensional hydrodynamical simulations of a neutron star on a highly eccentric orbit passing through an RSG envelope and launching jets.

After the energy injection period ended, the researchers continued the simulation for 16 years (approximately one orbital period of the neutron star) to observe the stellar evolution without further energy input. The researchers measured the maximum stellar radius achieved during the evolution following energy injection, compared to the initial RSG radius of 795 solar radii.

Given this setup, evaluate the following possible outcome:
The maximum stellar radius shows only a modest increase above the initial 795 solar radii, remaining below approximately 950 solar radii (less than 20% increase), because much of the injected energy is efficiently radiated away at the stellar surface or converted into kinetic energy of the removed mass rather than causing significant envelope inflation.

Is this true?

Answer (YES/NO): NO